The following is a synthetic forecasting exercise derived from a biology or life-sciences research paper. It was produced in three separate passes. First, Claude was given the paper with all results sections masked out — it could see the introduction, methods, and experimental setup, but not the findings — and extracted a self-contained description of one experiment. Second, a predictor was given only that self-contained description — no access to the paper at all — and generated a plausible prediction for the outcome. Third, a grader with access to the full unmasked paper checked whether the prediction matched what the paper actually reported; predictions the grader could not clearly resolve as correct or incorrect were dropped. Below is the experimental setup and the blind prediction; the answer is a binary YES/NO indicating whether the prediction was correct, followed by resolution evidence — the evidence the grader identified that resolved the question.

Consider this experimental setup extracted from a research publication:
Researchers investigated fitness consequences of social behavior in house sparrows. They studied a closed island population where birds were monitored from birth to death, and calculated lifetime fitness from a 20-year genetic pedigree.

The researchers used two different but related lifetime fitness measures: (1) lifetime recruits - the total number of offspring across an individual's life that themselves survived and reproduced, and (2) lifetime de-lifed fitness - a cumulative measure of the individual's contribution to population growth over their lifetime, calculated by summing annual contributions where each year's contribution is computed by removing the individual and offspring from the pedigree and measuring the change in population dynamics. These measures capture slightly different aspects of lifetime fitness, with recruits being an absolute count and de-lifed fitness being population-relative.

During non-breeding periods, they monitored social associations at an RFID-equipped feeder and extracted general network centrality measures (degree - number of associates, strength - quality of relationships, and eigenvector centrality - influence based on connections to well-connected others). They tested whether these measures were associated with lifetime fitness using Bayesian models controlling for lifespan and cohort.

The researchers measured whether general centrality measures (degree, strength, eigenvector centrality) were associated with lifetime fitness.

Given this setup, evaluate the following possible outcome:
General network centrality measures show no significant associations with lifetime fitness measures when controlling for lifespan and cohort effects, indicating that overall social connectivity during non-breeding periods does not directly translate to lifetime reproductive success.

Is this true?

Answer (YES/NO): NO